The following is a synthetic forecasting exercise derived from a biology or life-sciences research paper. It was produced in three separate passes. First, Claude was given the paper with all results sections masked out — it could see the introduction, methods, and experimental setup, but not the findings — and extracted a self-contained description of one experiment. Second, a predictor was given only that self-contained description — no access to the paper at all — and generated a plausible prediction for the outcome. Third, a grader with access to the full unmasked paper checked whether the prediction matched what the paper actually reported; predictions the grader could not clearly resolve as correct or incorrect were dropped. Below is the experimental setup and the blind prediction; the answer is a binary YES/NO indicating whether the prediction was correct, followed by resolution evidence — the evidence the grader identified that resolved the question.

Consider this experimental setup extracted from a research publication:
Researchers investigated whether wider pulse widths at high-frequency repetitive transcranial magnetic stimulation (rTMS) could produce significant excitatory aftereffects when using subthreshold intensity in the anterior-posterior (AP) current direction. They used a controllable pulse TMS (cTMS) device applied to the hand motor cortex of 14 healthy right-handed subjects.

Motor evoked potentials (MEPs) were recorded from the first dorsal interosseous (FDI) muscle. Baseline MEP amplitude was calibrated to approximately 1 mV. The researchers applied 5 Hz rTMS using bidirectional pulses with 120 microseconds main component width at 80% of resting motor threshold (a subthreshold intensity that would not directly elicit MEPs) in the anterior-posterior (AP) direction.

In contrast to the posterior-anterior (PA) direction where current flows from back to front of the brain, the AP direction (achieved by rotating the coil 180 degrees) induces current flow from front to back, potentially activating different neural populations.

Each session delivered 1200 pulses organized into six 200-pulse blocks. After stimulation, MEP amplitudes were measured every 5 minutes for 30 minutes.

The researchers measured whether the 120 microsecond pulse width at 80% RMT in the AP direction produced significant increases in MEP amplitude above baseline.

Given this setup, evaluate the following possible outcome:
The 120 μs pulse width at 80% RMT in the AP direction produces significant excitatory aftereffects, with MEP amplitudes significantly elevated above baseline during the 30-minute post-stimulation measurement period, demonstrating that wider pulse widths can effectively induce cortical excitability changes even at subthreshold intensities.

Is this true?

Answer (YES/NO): NO